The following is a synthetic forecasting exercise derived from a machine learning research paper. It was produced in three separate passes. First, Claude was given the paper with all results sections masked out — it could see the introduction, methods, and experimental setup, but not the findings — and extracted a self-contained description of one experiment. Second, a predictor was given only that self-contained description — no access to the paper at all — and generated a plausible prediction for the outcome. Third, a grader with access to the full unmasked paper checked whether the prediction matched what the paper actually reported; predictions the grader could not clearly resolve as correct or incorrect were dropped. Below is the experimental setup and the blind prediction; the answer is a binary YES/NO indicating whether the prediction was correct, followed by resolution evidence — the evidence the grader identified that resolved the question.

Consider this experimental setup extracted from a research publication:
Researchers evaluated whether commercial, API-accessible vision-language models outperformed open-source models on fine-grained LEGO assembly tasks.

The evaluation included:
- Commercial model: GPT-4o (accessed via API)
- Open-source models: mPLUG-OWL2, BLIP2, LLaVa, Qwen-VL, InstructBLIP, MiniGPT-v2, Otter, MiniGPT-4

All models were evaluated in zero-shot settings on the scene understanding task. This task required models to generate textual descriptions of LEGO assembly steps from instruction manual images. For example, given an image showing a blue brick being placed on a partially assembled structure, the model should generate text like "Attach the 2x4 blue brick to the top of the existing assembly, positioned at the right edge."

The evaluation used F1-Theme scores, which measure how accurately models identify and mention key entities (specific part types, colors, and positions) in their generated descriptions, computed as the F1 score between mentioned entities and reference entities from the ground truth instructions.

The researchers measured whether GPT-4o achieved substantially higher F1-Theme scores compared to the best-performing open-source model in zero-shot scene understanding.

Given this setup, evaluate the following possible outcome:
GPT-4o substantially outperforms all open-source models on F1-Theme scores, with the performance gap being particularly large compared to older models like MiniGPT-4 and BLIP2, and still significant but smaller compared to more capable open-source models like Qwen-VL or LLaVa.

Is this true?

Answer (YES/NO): NO